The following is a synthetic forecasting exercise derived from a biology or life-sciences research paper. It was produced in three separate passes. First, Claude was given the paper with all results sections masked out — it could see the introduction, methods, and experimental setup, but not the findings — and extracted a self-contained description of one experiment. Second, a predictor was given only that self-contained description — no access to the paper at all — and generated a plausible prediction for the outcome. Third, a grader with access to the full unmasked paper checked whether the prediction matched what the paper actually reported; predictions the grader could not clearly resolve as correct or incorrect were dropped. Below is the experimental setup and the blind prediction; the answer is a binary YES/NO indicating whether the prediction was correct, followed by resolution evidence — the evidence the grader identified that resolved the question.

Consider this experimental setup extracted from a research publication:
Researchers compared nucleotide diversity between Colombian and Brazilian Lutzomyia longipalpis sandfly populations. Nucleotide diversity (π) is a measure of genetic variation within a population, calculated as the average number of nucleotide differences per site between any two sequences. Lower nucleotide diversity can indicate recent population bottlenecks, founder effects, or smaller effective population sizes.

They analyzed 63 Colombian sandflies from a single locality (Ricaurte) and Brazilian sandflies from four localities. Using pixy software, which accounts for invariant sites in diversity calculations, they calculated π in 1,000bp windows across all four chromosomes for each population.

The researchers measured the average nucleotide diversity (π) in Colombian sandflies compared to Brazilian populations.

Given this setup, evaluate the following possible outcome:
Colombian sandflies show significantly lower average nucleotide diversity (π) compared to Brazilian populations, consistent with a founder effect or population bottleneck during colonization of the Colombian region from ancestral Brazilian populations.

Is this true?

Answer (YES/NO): NO